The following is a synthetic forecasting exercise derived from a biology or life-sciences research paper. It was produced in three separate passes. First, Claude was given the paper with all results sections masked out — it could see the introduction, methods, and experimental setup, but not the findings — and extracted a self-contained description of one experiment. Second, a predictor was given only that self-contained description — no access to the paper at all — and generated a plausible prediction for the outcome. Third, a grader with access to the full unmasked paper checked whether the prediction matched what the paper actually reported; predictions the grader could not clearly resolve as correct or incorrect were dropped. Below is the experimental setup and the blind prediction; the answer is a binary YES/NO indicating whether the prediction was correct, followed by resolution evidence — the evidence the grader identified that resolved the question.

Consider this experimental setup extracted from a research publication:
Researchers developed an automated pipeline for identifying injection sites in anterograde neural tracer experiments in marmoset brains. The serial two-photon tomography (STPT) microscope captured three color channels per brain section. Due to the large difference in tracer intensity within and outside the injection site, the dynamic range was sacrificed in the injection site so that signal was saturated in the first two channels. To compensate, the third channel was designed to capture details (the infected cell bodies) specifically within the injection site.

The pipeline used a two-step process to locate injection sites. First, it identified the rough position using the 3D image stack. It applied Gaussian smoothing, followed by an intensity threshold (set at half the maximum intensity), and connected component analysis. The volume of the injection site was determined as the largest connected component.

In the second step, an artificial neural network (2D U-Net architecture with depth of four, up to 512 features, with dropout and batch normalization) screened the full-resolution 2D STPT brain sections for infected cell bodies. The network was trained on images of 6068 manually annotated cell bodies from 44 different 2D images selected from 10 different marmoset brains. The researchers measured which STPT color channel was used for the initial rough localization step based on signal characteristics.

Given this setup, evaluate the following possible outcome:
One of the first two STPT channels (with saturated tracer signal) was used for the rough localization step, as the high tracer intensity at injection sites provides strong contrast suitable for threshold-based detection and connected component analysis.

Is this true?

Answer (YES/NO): NO